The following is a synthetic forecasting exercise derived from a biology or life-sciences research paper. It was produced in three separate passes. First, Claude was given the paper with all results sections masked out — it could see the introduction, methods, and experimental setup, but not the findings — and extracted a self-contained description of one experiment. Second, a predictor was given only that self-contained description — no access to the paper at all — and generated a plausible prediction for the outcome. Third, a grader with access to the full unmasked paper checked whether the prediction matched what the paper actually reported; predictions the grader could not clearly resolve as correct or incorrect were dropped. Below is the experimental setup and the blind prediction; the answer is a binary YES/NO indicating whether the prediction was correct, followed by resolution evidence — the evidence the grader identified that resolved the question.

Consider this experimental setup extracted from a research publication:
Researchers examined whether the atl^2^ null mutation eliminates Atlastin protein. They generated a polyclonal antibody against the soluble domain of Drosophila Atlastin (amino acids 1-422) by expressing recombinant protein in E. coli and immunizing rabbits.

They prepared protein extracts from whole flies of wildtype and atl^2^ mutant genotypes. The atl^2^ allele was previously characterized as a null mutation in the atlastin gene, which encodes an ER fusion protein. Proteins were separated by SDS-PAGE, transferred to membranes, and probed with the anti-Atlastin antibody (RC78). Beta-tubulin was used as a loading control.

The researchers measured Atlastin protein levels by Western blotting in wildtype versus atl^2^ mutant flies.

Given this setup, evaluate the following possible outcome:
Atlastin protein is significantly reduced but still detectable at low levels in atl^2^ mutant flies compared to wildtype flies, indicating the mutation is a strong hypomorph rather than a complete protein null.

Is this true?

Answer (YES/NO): NO